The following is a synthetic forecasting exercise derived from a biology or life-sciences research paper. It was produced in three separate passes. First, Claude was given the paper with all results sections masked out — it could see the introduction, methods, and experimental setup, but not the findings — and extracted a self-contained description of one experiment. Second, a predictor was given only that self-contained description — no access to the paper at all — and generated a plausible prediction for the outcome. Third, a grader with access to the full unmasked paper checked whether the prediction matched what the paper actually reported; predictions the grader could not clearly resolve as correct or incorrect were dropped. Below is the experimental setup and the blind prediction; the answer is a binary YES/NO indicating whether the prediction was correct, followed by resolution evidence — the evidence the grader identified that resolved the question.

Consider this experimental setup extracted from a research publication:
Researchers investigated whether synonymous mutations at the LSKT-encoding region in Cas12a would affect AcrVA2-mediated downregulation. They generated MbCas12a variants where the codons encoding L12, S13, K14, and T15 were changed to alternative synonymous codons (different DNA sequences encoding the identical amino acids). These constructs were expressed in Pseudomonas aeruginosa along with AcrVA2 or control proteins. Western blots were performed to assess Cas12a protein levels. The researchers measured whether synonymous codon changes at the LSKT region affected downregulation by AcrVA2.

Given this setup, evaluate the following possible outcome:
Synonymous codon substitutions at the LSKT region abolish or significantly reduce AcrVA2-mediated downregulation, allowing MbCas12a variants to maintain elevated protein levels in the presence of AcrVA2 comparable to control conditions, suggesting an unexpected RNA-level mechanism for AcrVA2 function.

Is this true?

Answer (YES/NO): NO